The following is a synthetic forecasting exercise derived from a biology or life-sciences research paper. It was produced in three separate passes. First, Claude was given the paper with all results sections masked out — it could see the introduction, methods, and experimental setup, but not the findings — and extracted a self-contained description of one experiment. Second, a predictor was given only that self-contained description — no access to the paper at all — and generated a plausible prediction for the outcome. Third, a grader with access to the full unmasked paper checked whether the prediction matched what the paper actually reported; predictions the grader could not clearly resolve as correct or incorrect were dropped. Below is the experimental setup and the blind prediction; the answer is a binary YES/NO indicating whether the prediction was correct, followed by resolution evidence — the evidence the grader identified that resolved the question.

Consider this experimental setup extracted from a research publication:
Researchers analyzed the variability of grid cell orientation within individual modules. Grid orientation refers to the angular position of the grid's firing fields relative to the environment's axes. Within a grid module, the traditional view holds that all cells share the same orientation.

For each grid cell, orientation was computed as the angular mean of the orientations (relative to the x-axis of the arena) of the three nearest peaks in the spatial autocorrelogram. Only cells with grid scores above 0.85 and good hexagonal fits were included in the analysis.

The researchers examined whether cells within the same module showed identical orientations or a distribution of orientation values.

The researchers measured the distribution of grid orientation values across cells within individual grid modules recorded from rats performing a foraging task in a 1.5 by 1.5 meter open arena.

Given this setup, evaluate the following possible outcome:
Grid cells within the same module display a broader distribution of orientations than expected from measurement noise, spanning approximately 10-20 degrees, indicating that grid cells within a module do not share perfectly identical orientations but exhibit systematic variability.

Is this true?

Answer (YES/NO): NO